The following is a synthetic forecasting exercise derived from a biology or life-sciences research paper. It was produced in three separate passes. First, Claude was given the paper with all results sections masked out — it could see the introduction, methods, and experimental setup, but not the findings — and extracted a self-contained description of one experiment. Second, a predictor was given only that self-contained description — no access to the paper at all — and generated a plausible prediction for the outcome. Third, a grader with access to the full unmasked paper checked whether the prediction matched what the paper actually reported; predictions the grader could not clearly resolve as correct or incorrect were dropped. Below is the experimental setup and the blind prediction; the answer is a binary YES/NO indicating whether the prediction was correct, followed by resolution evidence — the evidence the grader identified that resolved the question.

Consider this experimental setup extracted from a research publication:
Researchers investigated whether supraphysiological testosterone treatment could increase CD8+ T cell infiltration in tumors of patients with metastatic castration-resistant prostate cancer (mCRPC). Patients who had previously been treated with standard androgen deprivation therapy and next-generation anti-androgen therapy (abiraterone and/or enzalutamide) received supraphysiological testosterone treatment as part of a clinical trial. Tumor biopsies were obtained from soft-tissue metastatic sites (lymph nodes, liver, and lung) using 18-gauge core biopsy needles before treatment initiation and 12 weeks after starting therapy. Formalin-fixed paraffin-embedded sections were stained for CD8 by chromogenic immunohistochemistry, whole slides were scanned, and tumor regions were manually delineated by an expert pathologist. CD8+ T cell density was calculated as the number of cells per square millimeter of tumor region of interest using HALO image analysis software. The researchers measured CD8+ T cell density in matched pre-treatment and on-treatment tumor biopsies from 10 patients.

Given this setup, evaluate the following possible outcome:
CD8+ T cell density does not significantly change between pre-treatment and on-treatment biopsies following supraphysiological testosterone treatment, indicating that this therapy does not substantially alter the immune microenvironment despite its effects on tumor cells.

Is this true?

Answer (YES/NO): NO